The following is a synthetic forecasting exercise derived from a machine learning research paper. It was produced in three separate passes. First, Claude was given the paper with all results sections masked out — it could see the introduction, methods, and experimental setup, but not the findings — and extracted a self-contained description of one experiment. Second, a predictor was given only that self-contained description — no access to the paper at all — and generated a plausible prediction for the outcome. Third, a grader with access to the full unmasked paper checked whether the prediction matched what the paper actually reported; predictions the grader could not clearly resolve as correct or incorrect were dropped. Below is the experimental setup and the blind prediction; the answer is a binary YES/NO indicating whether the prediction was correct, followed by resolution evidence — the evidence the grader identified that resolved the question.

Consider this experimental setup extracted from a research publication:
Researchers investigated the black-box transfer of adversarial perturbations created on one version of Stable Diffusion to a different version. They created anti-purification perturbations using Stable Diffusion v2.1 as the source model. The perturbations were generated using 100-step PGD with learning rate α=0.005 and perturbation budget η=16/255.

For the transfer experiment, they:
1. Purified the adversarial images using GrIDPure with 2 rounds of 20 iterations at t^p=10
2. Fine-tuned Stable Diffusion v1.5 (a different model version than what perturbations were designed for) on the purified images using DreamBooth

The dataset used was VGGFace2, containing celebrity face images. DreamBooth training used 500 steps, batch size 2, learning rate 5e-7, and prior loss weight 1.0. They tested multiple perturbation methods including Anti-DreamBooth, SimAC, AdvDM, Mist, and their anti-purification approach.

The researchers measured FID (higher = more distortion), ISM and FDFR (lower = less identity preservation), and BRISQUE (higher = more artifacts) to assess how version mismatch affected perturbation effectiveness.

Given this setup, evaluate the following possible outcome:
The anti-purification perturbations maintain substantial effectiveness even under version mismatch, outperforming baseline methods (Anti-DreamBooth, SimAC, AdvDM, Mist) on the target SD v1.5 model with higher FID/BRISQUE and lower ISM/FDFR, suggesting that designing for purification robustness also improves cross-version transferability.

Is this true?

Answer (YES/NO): YES